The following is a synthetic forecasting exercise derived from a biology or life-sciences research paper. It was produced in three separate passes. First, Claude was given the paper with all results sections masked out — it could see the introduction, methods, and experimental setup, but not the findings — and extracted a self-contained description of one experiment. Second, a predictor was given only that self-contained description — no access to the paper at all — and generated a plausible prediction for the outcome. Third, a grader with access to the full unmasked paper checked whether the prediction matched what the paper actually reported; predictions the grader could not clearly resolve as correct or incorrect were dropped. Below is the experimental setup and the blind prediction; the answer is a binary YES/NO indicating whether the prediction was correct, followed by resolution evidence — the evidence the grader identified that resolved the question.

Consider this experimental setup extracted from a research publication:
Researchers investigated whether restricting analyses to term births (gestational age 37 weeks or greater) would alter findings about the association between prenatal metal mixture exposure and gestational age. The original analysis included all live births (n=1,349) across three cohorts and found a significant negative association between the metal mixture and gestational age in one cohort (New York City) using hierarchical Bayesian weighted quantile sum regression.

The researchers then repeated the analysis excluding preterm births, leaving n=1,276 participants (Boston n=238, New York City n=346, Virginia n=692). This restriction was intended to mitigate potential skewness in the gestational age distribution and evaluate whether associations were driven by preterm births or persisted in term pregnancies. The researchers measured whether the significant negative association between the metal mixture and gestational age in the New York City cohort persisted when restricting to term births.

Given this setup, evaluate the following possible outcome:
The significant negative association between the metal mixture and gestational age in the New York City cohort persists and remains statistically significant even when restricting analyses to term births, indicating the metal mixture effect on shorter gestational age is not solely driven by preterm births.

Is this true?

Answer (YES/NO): NO